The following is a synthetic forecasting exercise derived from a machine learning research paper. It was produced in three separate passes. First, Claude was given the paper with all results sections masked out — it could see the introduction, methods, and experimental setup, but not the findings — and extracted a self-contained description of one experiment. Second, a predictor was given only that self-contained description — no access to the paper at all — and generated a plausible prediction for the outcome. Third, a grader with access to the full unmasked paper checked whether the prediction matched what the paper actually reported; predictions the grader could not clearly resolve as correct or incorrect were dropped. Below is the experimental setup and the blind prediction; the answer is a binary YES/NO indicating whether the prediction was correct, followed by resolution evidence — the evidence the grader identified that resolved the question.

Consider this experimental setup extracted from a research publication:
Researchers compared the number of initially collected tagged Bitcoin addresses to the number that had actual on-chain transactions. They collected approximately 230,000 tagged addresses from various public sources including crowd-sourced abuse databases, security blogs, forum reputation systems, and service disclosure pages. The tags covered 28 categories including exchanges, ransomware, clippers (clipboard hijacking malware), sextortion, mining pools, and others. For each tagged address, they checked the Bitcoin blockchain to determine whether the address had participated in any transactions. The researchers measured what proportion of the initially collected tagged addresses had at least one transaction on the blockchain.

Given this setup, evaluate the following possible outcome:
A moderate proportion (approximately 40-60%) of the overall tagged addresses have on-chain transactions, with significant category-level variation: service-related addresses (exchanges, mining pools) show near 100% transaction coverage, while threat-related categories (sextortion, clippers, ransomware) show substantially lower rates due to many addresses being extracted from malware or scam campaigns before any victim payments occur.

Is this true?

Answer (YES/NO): NO